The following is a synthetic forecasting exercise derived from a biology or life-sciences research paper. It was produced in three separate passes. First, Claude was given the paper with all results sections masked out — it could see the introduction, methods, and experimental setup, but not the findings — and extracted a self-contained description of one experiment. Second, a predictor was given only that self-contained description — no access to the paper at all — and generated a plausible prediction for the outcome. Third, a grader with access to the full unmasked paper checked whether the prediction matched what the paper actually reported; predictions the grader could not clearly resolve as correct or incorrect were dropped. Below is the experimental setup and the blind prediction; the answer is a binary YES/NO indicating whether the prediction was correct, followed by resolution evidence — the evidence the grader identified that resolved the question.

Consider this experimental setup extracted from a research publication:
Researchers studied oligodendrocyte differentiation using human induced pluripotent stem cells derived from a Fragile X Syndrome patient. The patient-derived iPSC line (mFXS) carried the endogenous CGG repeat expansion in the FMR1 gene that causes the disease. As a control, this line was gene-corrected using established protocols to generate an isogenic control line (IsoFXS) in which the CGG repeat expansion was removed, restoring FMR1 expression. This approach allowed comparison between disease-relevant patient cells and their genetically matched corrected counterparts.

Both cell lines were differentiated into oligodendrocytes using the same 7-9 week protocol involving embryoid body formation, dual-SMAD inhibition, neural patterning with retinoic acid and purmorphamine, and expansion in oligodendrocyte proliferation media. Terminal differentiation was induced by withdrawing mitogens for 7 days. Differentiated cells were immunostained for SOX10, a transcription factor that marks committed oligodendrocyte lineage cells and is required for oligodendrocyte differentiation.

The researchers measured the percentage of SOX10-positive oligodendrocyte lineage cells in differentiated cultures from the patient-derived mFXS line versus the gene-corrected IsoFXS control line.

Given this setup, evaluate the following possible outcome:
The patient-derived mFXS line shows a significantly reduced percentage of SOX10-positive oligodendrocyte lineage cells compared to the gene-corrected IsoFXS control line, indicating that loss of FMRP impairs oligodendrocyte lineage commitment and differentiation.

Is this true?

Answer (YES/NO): NO